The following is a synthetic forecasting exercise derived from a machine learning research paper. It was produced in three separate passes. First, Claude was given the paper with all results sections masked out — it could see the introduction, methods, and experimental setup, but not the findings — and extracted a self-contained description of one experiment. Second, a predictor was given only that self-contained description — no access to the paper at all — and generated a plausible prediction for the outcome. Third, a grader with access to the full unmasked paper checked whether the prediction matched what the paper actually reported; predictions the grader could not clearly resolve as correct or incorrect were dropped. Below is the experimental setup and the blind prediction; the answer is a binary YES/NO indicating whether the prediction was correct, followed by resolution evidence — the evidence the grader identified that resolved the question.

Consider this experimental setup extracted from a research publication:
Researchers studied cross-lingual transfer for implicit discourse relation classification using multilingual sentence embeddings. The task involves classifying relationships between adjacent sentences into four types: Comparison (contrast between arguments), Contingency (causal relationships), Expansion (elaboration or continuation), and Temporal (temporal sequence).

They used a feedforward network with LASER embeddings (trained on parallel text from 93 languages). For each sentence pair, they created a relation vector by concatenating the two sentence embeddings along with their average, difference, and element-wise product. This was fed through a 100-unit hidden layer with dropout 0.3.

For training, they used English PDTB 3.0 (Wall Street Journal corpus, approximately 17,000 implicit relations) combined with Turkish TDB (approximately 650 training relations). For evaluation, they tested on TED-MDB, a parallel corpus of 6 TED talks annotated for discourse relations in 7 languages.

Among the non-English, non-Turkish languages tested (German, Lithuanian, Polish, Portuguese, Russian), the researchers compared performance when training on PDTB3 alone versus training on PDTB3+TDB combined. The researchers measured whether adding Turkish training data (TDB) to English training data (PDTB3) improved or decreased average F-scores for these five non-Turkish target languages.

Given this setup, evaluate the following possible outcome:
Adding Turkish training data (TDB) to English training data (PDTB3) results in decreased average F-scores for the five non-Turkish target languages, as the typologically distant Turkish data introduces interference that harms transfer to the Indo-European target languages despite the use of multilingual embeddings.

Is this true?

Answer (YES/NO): NO